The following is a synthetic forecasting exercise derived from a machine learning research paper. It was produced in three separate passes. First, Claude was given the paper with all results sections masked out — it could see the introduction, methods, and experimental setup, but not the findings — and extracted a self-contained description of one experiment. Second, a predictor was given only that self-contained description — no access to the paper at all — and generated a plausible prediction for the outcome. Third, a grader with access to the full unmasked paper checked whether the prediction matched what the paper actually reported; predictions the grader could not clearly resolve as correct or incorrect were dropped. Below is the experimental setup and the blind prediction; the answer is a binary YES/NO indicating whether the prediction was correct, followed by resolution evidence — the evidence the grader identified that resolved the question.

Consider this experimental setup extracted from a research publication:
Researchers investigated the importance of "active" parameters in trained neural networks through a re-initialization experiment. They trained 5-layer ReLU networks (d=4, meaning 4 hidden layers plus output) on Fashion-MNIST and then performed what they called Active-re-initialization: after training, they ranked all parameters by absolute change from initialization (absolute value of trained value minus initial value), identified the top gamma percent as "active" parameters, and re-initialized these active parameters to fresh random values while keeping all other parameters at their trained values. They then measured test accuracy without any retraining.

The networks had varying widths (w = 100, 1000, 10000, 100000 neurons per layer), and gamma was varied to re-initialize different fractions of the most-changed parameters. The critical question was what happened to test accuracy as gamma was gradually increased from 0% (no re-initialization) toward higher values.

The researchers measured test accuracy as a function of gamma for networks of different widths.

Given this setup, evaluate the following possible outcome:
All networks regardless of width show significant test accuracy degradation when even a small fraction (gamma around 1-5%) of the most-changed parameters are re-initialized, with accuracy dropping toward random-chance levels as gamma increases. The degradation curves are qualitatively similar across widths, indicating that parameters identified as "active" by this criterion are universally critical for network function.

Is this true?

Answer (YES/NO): NO